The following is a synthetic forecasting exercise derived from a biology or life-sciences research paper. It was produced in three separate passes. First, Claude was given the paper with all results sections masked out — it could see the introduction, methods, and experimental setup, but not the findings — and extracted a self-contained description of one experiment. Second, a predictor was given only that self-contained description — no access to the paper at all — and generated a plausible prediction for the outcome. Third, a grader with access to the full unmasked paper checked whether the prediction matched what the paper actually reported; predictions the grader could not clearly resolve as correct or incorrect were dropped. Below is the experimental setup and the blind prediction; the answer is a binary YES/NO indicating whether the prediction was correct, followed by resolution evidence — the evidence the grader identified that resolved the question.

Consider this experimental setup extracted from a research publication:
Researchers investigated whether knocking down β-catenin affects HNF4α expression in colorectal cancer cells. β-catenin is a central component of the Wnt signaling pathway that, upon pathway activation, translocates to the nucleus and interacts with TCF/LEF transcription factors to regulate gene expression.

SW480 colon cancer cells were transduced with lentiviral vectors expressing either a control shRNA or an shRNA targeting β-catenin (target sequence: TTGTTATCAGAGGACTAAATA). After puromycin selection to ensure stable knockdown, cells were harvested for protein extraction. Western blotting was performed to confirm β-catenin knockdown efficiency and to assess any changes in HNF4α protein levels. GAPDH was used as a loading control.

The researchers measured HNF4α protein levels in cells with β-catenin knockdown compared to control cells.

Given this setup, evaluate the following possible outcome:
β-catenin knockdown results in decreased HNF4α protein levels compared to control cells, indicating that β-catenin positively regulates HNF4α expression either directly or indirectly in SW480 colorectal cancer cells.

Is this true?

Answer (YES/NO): YES